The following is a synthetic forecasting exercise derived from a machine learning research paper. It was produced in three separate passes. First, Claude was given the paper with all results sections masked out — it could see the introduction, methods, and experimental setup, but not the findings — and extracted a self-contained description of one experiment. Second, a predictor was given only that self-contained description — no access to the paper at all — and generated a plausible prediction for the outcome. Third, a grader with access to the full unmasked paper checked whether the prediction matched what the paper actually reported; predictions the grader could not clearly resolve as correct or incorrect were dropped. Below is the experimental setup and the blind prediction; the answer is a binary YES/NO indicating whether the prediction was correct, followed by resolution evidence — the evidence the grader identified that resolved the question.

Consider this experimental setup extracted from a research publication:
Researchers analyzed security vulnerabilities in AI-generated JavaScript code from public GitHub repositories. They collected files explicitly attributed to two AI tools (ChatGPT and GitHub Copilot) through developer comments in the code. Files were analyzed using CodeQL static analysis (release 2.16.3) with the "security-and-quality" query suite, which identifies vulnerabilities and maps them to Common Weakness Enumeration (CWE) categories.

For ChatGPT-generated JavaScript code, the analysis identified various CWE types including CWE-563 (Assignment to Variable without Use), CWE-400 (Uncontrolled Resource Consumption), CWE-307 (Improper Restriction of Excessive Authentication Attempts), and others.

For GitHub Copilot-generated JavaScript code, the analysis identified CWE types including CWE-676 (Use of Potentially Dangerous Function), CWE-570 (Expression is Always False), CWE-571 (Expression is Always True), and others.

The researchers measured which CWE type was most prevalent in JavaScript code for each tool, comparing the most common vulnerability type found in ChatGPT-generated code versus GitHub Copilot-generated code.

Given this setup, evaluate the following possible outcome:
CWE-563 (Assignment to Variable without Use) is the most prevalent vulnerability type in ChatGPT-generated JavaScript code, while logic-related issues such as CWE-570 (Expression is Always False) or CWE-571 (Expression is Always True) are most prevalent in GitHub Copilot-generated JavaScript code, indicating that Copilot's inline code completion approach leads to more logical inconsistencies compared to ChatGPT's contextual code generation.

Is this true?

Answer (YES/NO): NO